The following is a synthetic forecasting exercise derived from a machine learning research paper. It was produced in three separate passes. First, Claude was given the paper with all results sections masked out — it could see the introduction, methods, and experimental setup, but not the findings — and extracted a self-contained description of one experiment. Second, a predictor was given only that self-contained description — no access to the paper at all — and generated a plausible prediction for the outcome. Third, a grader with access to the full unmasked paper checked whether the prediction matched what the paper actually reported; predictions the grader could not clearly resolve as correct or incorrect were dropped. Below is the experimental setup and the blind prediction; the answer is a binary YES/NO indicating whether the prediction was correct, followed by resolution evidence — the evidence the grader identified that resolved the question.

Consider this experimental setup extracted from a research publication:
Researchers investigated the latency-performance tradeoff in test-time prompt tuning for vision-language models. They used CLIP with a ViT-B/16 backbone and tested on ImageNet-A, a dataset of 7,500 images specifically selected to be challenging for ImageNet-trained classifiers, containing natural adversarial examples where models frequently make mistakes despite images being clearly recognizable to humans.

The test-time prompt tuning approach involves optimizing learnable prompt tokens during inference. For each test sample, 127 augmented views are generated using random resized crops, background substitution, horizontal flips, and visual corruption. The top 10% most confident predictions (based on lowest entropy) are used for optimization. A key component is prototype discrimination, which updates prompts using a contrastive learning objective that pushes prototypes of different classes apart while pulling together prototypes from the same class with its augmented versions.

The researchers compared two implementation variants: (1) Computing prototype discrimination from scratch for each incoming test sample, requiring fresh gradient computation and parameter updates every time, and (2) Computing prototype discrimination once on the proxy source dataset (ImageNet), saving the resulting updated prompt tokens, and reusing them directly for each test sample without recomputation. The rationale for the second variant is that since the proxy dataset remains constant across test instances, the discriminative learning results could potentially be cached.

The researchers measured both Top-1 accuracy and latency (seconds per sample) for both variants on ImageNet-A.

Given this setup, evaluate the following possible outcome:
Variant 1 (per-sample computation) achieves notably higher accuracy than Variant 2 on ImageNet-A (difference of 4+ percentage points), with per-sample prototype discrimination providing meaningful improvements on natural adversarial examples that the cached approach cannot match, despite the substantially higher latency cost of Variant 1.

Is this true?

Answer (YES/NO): NO